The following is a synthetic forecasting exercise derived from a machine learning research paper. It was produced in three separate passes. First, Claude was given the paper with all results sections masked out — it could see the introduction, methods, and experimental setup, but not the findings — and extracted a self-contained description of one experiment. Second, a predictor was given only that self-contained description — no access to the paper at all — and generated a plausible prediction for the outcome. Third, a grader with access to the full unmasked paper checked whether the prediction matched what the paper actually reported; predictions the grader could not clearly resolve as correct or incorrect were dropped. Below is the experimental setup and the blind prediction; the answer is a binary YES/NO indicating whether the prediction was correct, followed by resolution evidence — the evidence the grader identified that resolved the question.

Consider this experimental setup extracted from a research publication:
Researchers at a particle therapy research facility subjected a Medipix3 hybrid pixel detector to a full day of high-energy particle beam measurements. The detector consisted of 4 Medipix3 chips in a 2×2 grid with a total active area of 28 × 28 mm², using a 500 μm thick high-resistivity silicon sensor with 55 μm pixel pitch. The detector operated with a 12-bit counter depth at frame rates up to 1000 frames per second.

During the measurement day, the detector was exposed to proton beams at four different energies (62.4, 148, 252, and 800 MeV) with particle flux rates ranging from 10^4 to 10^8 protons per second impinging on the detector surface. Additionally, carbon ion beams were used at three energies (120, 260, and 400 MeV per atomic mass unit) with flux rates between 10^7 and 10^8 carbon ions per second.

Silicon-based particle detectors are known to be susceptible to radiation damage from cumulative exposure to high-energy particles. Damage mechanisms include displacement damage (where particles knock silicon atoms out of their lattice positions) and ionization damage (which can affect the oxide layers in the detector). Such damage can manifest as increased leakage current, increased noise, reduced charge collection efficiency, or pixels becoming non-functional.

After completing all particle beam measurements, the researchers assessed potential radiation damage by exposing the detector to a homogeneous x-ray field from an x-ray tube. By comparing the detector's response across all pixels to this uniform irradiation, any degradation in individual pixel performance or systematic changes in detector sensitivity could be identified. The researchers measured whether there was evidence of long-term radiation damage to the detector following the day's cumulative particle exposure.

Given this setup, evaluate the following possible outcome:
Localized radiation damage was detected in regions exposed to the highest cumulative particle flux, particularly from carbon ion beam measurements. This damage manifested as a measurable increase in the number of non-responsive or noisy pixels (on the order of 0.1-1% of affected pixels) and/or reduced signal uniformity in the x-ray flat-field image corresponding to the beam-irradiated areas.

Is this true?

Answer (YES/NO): NO